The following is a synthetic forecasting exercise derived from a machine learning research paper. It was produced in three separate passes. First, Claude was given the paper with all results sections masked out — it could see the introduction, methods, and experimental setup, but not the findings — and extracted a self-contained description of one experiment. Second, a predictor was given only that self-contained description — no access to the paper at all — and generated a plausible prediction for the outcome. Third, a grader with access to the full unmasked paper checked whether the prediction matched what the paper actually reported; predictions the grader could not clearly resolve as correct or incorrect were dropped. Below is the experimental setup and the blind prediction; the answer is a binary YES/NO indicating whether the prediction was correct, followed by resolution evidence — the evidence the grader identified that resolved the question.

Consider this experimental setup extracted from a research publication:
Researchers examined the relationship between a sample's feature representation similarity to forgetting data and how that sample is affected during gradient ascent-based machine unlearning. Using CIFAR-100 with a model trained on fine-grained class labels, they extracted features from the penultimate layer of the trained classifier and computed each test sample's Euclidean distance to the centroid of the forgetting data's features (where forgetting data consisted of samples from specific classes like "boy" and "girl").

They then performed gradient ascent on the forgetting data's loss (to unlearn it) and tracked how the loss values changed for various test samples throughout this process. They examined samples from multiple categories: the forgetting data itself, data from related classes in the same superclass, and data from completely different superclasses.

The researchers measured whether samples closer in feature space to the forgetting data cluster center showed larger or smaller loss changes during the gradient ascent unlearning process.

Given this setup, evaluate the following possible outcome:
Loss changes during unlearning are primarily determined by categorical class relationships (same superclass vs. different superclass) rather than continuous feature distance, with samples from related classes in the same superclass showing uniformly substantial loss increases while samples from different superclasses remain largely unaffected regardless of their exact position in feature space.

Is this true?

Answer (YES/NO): NO